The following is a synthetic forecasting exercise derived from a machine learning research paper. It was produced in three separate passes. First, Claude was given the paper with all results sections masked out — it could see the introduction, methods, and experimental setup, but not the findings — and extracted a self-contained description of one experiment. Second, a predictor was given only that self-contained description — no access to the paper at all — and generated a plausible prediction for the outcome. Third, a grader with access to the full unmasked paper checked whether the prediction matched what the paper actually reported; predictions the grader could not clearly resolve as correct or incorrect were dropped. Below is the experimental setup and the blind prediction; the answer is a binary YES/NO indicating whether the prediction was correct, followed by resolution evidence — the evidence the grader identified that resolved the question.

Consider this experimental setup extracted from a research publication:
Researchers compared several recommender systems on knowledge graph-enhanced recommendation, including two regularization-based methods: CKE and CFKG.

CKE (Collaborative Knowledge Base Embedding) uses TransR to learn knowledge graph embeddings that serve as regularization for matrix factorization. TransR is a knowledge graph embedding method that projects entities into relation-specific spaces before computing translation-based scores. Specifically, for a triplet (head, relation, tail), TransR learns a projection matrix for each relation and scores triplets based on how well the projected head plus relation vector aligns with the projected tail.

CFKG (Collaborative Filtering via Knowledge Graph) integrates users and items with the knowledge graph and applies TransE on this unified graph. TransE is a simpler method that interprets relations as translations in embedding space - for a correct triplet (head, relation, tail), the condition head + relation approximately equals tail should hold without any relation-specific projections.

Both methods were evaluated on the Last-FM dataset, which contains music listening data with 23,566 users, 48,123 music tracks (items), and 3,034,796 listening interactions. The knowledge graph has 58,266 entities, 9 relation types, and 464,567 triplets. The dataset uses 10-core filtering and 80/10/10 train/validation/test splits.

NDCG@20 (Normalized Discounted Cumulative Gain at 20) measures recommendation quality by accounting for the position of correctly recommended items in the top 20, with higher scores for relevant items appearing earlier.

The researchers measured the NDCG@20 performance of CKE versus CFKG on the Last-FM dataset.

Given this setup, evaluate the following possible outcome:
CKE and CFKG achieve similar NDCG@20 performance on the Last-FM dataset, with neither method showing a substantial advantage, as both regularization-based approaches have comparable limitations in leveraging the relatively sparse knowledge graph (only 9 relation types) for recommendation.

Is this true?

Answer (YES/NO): NO